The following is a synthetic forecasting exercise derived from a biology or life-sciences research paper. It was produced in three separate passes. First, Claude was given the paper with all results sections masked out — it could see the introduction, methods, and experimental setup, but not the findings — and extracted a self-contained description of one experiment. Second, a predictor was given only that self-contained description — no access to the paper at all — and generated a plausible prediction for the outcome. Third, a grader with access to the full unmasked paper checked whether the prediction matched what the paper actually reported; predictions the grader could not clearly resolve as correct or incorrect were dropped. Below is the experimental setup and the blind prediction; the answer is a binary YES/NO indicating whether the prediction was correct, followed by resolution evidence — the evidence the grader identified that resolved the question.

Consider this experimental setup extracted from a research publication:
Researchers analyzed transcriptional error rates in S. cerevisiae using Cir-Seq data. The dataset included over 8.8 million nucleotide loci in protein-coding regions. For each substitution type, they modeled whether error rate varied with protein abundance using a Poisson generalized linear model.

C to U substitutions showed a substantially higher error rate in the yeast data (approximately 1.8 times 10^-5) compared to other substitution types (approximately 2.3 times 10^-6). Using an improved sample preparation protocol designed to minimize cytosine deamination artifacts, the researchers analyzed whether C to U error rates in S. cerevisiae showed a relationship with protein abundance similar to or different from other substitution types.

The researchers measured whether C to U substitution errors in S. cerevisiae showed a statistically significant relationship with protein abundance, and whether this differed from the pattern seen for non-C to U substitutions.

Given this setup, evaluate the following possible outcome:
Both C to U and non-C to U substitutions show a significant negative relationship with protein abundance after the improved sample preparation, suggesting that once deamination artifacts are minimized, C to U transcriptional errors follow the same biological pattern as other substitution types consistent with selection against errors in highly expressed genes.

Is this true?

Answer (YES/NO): NO